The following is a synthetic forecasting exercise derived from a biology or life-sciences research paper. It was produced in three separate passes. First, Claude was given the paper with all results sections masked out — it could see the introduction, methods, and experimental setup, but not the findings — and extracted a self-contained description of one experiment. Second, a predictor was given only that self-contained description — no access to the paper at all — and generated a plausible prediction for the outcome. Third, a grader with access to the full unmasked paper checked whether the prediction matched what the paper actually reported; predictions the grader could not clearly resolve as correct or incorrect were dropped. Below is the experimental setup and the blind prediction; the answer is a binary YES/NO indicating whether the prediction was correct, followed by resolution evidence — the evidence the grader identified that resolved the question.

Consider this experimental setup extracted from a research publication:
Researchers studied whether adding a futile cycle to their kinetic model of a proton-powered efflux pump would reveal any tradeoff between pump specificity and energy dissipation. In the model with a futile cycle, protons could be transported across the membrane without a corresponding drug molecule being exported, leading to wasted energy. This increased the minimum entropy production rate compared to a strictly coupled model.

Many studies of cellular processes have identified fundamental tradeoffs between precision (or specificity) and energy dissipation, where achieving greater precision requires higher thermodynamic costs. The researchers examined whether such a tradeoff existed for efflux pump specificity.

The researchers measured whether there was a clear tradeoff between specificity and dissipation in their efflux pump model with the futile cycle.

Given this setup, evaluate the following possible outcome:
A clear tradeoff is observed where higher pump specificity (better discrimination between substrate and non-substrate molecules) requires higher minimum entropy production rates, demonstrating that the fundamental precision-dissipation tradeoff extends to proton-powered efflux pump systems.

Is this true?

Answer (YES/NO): NO